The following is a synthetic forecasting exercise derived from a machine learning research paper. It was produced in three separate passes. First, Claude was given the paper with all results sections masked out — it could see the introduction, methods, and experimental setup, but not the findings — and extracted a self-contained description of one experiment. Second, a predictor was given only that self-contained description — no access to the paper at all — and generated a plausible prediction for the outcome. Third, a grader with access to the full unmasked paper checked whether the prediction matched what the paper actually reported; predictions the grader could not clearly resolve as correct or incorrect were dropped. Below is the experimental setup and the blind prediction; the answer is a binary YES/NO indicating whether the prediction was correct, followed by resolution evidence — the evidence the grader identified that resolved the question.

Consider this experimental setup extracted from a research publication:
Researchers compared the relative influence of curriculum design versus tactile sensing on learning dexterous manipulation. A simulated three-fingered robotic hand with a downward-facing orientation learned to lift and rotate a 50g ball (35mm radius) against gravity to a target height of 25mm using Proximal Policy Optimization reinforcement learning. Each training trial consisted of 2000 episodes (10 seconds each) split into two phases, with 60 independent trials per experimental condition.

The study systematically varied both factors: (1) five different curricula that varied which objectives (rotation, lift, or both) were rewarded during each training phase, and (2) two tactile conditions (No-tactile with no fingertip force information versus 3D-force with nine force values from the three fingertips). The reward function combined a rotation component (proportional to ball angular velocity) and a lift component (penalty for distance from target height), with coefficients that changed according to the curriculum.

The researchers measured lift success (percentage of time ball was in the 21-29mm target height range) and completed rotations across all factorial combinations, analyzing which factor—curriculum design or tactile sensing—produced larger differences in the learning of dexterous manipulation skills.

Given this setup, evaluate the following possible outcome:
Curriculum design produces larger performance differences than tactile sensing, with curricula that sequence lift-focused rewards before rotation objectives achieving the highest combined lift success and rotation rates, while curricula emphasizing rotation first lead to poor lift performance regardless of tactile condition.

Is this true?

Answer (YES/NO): NO